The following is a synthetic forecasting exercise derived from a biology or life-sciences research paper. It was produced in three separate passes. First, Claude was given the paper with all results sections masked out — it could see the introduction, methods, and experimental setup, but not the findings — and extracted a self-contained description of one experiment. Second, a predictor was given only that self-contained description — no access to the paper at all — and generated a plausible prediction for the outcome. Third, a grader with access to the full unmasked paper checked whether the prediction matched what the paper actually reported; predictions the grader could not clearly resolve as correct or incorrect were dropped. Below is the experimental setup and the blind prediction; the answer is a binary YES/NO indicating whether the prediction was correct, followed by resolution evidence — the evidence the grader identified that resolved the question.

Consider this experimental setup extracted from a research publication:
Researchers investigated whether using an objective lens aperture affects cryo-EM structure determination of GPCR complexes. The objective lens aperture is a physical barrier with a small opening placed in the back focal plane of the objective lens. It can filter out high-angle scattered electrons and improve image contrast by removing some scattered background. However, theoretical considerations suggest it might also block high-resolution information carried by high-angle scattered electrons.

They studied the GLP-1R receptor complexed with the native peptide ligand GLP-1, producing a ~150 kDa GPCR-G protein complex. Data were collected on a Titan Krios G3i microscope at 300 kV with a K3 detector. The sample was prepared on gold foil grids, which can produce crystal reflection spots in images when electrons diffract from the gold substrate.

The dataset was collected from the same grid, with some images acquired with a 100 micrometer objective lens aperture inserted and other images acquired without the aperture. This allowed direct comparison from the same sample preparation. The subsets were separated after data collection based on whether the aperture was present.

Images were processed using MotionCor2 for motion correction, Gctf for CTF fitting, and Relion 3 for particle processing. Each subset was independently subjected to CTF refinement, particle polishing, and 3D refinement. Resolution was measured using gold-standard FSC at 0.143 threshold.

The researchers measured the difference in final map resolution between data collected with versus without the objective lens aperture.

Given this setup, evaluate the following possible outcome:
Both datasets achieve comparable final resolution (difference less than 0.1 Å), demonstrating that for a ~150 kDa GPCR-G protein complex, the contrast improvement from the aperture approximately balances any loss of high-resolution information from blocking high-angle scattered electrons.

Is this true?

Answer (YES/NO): NO